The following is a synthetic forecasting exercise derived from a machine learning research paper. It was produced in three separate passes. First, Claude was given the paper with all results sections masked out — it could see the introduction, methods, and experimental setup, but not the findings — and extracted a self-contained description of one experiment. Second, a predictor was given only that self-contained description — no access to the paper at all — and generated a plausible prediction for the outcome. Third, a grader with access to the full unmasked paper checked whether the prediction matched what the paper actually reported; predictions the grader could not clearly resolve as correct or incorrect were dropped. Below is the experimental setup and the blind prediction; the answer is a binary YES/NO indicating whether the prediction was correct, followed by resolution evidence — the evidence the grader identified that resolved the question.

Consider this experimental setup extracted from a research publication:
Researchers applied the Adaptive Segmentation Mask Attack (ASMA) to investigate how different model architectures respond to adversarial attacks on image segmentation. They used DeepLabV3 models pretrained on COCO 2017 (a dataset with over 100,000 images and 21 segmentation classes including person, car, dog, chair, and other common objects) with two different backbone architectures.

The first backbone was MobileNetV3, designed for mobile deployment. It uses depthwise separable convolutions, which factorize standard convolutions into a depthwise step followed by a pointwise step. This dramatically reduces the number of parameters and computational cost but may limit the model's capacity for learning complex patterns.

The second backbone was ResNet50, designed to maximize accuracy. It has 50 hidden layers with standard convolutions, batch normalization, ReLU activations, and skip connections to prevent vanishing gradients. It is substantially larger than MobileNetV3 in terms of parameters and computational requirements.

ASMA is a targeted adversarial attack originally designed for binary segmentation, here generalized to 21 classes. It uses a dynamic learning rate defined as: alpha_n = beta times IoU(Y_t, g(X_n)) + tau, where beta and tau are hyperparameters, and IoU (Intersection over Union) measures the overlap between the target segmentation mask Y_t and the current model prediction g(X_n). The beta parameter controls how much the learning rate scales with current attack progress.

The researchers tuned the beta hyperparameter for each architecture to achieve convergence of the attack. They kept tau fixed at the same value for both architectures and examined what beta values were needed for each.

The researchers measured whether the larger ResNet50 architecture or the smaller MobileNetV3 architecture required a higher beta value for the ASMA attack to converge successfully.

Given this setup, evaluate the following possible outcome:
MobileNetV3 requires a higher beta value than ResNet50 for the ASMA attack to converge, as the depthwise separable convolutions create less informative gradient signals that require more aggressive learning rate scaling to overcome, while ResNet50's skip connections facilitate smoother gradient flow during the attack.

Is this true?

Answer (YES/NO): NO